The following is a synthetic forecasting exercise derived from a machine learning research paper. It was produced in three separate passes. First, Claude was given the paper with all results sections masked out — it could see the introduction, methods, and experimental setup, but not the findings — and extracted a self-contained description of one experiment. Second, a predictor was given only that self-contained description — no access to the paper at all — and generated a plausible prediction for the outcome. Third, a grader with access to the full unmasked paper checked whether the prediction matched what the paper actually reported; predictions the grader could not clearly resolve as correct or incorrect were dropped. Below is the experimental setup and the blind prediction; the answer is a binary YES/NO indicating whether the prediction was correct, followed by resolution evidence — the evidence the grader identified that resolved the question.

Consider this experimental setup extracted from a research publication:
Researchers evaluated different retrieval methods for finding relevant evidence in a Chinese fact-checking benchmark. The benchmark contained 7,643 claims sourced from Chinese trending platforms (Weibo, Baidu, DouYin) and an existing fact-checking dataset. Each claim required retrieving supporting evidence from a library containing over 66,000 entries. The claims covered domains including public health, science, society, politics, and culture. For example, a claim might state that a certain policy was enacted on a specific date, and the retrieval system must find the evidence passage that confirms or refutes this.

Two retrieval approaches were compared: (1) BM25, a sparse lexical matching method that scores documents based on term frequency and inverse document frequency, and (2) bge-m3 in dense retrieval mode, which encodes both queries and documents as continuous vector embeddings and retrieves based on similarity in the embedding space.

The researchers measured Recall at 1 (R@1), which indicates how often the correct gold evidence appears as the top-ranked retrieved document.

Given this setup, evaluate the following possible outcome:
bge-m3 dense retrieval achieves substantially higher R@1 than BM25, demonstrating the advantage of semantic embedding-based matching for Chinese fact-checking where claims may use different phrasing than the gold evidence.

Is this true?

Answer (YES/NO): YES